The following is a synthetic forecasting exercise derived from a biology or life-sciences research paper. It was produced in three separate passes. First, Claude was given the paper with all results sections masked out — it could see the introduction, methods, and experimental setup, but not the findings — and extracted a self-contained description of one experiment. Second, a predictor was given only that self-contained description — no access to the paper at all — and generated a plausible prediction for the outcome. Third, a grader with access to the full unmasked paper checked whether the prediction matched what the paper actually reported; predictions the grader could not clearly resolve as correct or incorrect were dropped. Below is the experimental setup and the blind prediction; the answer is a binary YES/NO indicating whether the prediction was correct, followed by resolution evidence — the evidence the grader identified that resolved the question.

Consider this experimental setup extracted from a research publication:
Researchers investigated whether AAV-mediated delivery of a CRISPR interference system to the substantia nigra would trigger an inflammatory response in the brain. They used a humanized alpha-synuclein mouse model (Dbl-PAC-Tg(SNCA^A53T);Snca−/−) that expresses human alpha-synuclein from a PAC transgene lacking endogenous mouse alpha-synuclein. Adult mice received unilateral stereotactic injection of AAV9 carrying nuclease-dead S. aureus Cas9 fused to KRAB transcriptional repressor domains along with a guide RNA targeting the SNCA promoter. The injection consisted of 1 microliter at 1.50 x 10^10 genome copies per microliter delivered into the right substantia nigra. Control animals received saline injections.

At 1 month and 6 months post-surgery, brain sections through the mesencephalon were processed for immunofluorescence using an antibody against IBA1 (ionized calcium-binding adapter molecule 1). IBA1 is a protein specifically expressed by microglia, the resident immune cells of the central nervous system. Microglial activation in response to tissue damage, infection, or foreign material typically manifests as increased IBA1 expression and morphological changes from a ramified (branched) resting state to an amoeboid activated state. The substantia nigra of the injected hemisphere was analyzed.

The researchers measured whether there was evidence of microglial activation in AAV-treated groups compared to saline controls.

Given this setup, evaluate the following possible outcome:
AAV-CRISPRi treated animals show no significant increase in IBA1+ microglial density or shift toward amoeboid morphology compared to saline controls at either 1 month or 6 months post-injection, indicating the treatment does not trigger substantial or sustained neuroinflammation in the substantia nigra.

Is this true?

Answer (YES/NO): NO